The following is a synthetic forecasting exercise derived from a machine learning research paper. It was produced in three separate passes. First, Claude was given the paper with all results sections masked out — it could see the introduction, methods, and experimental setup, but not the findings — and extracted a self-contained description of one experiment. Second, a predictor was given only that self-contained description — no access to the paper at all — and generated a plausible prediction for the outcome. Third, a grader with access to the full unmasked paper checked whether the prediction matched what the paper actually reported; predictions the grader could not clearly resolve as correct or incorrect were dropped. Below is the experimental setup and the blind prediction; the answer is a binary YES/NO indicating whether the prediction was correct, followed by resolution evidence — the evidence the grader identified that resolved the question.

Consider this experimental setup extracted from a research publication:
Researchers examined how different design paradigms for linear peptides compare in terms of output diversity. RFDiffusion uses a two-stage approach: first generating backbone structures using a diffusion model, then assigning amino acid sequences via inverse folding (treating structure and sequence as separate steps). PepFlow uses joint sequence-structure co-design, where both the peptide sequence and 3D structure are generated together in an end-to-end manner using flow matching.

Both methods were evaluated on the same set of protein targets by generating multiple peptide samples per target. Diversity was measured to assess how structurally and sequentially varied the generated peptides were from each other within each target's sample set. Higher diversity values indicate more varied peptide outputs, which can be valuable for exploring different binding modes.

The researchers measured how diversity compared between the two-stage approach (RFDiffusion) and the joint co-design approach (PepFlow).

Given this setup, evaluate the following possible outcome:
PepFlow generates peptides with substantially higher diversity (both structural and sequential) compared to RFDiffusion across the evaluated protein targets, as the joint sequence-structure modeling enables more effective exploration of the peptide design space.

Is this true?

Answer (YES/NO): NO